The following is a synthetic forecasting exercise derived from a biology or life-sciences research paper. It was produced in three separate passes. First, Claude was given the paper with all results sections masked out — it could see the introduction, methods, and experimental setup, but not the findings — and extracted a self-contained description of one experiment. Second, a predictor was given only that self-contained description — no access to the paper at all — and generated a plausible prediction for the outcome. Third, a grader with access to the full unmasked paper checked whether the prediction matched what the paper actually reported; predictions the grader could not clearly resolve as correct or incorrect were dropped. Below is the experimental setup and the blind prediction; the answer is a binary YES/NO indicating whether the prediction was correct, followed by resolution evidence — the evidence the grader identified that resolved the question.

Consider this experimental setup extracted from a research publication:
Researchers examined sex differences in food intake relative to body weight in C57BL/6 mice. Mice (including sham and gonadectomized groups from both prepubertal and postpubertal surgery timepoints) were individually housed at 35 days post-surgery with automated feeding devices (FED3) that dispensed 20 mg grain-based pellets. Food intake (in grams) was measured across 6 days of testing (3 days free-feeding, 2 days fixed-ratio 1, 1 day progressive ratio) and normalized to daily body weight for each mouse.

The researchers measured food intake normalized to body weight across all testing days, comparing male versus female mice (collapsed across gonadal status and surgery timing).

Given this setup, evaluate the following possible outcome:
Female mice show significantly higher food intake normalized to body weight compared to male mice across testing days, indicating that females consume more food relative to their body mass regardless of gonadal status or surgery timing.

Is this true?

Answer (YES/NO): YES